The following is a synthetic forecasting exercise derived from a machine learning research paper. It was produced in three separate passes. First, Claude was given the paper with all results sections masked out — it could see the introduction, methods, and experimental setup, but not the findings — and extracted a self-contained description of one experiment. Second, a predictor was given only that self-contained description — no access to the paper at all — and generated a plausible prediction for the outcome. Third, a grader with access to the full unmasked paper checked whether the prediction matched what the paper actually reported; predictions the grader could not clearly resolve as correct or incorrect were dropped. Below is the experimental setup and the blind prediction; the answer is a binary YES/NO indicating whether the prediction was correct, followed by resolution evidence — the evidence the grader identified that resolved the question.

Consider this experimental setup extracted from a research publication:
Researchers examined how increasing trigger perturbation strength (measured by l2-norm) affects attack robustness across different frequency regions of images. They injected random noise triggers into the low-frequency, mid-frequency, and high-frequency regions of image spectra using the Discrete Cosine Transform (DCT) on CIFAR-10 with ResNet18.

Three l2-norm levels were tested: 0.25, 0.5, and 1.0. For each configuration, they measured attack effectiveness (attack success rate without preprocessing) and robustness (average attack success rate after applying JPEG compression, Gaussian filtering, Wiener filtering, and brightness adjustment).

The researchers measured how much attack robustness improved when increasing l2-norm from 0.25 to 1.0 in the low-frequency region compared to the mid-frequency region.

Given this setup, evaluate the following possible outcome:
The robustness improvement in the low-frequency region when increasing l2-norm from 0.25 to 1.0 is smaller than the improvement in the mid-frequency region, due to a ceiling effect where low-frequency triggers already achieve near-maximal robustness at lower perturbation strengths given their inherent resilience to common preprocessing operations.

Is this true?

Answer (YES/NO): NO